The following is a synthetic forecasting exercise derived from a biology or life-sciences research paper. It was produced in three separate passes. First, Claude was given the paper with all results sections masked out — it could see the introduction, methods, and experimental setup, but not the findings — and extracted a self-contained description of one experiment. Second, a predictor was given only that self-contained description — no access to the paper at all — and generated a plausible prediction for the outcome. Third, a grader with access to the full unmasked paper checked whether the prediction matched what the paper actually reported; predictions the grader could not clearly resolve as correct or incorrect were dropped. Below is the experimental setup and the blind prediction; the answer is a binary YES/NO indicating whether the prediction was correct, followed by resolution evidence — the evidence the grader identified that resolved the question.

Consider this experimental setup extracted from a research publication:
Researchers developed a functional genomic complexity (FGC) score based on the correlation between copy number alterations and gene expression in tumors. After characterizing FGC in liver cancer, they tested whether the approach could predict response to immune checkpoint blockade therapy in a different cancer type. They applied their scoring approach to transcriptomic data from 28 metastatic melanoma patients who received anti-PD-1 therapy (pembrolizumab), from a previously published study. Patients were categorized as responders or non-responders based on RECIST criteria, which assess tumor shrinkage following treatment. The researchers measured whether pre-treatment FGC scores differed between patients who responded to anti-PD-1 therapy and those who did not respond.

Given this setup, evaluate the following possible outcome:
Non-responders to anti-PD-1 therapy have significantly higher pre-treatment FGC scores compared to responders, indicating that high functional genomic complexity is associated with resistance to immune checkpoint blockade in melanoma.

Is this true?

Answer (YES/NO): YES